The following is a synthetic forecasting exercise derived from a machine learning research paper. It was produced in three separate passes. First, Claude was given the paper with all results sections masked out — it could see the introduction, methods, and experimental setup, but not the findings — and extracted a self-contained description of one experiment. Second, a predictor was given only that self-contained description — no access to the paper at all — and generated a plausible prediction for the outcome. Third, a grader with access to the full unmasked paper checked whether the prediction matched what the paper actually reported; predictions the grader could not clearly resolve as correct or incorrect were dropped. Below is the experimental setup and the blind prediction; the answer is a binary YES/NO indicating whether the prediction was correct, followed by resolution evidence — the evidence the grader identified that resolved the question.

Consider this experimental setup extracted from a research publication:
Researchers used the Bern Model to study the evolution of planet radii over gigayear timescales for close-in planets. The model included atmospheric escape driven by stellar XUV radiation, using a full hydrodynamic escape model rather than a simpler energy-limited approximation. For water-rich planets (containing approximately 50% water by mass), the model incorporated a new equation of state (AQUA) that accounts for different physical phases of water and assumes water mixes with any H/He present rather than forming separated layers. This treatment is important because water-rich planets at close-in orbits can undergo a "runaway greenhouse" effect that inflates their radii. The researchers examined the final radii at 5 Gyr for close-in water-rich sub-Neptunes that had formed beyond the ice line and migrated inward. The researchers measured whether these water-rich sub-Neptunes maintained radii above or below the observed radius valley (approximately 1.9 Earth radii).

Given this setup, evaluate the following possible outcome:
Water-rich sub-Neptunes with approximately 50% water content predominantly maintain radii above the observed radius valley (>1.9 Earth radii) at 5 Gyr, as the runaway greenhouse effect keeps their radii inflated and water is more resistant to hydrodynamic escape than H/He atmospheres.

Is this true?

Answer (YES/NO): YES